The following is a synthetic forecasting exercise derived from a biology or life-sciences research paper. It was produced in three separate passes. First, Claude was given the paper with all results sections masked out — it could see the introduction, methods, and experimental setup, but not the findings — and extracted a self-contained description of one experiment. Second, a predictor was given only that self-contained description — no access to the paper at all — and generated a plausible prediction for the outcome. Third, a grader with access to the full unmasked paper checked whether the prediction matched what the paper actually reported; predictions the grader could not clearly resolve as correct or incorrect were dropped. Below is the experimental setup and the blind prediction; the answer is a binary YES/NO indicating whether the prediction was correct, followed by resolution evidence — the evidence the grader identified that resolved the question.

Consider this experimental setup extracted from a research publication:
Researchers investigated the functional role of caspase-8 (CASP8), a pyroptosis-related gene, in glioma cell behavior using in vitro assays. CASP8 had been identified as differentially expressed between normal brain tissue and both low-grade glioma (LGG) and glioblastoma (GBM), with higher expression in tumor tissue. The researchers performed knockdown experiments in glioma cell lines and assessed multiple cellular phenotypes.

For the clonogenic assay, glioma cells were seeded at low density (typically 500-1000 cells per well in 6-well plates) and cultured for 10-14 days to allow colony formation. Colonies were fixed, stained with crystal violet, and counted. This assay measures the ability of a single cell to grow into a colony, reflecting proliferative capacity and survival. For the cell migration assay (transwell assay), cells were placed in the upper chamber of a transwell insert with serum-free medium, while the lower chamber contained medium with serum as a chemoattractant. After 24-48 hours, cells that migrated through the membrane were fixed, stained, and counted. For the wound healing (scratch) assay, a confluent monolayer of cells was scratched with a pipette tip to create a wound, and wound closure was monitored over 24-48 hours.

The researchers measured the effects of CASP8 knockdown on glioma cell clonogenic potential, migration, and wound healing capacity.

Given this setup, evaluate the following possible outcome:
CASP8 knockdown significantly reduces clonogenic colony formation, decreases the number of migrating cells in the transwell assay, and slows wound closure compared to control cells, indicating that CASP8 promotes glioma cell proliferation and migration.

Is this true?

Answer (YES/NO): YES